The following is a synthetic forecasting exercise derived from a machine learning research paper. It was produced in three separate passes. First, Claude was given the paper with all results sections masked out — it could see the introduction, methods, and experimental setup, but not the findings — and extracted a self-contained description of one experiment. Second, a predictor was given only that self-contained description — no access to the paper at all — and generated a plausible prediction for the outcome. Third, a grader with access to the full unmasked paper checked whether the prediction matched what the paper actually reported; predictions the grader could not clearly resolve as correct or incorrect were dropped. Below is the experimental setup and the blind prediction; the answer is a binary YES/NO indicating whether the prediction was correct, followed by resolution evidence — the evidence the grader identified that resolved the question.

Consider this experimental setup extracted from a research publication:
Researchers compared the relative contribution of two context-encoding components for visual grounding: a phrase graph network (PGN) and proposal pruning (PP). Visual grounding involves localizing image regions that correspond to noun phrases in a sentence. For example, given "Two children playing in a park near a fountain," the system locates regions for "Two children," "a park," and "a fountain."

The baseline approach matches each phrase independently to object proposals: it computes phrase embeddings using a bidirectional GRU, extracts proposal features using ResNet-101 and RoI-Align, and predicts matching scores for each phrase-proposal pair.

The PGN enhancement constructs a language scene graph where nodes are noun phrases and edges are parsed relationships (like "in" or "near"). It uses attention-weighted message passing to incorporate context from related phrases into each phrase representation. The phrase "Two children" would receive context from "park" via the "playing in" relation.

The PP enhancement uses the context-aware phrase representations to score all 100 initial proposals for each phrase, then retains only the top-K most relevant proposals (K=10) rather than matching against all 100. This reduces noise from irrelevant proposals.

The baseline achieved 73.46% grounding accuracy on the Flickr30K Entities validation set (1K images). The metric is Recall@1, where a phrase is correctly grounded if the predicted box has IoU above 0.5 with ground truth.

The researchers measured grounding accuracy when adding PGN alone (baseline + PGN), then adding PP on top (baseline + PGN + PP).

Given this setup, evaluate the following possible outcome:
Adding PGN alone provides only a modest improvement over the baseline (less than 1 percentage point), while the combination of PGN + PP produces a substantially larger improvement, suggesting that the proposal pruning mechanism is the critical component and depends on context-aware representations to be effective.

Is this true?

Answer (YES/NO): NO